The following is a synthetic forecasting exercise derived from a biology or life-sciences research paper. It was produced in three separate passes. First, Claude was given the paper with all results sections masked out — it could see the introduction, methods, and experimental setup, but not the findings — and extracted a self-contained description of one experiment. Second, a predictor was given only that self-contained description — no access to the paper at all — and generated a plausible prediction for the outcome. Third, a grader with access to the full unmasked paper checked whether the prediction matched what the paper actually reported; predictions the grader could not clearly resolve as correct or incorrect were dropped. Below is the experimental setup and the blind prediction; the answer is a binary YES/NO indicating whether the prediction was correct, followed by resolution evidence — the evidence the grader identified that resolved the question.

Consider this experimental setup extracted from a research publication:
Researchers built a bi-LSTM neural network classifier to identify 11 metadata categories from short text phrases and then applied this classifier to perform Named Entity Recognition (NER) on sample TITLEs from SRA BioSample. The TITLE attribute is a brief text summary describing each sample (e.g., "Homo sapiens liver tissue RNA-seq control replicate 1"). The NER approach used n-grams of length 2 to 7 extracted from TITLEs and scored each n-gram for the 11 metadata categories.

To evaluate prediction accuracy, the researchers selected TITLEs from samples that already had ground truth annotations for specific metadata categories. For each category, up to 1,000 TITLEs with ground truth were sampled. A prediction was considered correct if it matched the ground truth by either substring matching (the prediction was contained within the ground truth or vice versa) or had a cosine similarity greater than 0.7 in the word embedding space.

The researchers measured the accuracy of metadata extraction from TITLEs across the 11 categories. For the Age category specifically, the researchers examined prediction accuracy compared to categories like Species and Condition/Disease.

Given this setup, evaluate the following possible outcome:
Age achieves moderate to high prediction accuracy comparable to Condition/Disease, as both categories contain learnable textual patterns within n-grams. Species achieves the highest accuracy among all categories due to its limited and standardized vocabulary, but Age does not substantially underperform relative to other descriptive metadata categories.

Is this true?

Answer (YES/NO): NO